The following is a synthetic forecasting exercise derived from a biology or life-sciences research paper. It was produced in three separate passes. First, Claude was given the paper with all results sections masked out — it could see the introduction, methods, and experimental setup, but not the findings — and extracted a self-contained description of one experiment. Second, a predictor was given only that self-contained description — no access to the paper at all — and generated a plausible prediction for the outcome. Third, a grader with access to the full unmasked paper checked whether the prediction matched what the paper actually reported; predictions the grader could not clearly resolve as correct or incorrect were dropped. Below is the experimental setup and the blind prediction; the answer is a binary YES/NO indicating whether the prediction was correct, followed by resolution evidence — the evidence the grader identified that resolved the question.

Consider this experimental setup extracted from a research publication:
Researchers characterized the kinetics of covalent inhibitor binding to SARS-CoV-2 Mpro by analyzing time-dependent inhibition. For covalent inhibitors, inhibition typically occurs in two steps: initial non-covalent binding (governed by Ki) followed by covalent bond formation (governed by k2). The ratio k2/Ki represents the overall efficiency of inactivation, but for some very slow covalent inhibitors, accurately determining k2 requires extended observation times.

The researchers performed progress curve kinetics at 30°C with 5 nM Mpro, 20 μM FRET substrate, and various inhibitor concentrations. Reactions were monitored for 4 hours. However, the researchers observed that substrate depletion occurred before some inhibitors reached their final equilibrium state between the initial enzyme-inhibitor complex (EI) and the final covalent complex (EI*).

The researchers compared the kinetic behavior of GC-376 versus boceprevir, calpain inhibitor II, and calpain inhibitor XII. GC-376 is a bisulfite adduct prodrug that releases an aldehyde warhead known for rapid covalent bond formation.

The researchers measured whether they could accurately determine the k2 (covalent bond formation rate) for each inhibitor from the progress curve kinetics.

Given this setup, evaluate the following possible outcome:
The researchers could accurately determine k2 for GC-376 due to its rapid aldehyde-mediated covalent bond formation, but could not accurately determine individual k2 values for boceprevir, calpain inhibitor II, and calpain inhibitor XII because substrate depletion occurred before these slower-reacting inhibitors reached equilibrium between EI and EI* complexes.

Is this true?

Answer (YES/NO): YES